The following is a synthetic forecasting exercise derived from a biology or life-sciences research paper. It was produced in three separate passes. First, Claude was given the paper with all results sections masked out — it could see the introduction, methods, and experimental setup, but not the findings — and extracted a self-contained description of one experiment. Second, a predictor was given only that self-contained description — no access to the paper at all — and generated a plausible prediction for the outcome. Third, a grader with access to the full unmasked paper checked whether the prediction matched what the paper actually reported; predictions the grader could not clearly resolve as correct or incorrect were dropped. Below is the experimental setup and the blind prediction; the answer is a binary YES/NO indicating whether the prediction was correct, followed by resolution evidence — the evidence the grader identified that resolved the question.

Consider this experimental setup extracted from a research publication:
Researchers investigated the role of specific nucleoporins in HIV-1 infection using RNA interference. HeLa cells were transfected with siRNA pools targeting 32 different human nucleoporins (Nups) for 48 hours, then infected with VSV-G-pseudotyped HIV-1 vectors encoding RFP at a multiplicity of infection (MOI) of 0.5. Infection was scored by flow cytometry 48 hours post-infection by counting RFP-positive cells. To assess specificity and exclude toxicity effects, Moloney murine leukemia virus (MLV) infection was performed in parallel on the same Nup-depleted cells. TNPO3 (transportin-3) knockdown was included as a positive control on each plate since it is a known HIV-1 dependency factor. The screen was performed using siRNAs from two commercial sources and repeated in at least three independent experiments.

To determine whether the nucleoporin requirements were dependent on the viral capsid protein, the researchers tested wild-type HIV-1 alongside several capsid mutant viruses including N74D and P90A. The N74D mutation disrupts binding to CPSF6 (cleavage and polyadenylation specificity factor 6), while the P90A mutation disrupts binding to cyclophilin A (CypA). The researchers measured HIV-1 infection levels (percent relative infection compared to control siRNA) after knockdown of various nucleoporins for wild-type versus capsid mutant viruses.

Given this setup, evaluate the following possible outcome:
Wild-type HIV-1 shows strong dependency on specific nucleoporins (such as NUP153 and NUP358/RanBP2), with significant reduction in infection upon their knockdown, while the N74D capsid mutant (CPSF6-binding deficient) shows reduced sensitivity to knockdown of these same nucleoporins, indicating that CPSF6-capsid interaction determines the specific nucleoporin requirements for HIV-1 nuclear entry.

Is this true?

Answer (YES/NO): NO